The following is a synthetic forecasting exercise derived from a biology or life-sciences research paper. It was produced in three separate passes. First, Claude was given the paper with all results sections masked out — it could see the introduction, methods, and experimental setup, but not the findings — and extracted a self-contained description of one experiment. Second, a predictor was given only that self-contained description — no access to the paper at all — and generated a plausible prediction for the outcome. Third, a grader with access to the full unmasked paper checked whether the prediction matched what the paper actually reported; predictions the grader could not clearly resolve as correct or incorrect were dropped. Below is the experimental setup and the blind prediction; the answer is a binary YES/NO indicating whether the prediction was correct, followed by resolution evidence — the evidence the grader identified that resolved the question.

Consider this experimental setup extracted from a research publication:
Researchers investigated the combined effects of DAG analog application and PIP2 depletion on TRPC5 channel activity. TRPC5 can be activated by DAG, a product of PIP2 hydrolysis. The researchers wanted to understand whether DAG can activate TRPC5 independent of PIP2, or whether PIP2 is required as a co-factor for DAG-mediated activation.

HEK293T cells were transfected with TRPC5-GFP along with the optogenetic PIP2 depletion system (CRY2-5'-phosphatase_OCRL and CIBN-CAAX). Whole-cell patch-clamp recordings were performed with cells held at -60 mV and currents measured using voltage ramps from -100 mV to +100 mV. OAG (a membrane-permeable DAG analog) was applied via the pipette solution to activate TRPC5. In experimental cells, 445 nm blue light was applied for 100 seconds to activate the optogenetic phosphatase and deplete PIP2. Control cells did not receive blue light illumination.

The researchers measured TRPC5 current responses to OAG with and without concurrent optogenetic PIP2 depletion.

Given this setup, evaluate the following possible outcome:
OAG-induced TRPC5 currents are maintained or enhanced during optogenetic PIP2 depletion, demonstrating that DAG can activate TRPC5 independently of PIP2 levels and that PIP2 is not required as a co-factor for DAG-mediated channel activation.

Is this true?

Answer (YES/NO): NO